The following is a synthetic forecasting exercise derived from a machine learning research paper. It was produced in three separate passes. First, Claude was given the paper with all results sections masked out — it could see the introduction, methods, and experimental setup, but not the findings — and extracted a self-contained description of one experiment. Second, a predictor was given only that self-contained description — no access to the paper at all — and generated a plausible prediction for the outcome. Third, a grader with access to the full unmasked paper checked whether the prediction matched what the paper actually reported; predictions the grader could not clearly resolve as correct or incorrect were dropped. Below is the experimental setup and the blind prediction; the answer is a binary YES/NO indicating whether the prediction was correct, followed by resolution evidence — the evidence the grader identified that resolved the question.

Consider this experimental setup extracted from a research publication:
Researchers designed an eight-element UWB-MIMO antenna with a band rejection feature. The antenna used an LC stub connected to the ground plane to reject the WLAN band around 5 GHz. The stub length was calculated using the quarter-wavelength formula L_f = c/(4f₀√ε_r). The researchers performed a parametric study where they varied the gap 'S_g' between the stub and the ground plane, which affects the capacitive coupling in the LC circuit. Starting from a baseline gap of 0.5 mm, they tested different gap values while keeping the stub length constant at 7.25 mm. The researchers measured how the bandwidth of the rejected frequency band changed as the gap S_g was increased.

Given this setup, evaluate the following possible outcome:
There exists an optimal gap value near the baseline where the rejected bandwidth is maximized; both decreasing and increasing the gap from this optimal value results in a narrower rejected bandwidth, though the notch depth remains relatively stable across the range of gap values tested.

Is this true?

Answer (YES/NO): NO